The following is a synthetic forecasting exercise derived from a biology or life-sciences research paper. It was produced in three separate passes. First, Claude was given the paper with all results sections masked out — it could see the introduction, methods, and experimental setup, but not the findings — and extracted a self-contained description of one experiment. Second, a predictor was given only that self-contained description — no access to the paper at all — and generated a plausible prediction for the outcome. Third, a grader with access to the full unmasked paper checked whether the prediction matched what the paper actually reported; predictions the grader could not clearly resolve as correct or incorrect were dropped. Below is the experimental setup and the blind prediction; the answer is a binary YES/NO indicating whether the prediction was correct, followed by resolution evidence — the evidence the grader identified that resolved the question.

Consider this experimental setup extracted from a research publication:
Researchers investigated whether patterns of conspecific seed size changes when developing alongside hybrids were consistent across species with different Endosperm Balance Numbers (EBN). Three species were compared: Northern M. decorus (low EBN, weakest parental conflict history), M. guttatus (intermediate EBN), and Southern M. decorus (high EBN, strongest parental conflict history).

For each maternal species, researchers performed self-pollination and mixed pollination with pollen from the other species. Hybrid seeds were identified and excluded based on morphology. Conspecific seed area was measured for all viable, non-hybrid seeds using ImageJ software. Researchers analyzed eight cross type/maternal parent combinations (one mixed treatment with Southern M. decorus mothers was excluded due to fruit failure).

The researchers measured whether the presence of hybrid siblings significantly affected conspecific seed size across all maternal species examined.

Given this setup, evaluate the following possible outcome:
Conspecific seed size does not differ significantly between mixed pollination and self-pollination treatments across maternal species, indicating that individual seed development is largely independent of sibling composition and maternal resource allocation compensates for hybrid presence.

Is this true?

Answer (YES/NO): NO